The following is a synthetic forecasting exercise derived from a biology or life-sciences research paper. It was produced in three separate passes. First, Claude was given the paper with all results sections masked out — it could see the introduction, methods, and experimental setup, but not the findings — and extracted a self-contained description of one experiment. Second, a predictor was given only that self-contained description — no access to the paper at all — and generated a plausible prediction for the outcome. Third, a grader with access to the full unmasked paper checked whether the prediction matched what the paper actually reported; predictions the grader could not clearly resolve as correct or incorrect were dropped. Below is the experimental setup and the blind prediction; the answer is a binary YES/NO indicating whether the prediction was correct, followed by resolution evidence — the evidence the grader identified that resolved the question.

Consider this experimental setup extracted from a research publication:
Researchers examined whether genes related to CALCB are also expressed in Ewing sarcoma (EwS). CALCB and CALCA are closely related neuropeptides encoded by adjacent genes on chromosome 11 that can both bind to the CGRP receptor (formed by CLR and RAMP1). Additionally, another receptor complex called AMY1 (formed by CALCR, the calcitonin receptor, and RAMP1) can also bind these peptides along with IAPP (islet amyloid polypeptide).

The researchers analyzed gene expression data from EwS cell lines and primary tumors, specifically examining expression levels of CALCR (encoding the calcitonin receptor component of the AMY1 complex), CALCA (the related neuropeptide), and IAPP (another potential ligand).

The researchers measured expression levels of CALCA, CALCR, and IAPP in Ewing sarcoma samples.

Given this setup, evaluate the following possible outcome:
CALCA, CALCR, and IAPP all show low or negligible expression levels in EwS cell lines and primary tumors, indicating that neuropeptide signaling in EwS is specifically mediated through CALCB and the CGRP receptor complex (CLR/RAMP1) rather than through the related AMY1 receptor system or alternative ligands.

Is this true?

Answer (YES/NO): YES